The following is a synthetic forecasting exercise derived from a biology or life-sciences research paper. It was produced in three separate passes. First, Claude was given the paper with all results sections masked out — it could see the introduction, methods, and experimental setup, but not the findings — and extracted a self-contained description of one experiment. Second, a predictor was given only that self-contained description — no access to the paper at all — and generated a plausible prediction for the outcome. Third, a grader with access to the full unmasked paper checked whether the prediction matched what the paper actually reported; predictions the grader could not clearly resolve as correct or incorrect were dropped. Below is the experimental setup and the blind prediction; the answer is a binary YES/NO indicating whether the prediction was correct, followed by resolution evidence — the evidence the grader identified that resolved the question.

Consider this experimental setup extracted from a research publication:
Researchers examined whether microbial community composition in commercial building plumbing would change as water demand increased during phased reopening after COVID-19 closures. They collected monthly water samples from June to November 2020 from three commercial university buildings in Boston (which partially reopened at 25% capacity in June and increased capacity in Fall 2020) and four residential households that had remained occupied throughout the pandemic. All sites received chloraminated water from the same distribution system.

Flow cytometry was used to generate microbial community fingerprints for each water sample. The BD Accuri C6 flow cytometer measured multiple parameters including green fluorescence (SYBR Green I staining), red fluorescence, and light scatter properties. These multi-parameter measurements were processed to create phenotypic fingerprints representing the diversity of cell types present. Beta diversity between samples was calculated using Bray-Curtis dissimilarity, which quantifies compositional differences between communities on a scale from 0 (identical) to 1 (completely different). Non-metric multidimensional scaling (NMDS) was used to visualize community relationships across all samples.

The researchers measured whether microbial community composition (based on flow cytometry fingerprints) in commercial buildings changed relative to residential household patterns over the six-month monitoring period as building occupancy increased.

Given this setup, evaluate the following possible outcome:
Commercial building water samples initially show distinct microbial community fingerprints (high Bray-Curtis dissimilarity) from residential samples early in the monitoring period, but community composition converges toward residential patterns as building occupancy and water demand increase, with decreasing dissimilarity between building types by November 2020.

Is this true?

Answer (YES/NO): YES